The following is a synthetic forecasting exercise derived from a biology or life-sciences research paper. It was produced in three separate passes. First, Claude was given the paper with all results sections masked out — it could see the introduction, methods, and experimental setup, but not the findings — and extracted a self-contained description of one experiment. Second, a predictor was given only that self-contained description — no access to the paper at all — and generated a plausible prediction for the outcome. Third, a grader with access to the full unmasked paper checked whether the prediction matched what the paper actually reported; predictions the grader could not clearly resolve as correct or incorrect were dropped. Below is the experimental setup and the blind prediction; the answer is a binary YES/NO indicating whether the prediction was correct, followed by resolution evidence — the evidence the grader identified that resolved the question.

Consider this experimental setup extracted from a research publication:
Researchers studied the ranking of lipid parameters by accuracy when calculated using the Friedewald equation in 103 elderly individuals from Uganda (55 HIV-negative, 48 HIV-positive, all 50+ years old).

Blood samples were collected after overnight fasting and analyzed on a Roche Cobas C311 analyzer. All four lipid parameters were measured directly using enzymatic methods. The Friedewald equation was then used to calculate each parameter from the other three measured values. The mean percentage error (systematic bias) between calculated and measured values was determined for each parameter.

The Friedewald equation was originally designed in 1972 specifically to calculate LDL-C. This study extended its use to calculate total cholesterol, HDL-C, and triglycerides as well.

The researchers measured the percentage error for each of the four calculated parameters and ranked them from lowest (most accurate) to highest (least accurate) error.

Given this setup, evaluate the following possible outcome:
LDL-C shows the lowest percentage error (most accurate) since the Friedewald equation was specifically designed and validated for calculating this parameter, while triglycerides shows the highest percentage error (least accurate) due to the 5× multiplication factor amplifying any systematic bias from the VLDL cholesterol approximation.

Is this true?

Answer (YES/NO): NO